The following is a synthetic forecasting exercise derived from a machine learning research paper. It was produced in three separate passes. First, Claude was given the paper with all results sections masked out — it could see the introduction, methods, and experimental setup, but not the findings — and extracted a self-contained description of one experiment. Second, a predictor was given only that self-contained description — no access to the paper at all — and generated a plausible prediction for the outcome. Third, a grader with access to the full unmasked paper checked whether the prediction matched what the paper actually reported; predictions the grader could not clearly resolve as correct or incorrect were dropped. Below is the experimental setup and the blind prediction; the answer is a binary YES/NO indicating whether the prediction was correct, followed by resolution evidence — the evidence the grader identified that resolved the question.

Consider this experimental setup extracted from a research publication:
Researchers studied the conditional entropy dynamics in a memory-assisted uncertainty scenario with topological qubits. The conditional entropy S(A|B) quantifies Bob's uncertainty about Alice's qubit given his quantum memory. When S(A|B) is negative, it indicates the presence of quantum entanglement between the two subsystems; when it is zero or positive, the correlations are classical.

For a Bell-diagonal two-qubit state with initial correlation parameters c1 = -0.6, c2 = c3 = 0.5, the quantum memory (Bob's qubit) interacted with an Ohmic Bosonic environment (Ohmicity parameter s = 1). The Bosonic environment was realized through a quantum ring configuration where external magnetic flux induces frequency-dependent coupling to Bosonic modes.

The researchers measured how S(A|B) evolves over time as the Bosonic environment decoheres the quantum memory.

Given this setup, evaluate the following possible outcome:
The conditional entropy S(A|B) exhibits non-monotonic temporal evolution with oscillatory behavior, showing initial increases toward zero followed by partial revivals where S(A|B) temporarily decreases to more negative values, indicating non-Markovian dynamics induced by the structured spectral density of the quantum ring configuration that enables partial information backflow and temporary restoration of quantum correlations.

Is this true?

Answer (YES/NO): NO